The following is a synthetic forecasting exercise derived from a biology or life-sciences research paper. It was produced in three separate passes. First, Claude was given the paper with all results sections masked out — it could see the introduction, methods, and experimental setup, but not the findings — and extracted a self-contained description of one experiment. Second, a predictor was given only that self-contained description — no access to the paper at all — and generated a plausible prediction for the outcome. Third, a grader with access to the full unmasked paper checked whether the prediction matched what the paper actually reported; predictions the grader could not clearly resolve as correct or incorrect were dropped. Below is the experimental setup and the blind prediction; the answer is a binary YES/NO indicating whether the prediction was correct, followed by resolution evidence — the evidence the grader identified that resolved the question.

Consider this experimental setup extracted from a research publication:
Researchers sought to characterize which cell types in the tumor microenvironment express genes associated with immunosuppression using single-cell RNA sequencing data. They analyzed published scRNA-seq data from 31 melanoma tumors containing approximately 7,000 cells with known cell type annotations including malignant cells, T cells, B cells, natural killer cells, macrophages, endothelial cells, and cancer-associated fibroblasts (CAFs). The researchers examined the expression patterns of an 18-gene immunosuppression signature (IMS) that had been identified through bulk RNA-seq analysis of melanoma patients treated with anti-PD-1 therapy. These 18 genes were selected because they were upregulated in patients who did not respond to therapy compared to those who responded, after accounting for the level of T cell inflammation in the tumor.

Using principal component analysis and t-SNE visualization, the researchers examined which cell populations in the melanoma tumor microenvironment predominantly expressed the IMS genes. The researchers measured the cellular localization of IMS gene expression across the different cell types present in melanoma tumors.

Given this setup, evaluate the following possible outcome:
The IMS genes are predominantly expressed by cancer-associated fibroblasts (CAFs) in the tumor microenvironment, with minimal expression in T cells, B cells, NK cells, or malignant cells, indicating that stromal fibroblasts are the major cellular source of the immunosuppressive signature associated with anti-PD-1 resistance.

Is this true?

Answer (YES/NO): NO